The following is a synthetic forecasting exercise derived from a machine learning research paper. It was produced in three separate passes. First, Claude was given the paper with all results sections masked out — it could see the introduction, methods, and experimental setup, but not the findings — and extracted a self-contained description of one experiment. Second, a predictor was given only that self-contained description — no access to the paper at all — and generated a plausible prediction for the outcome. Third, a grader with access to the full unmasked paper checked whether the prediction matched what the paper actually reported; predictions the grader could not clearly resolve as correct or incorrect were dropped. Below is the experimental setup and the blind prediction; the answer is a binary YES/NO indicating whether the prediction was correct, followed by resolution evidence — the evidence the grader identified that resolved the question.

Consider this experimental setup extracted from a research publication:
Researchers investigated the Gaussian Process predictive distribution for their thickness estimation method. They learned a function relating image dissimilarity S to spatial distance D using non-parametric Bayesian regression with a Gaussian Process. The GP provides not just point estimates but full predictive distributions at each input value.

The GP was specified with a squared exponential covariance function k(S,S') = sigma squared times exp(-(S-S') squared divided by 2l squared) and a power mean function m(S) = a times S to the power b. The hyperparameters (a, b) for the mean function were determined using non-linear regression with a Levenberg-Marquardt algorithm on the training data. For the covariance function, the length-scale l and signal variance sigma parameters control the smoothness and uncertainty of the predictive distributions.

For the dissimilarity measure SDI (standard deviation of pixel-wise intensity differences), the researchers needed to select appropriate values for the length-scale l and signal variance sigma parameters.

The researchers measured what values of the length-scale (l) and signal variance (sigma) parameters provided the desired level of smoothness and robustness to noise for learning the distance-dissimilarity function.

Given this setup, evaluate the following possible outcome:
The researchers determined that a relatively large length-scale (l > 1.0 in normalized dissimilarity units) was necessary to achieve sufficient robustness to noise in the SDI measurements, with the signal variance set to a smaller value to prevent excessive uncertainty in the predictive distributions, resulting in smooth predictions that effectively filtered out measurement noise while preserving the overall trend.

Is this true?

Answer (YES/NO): NO